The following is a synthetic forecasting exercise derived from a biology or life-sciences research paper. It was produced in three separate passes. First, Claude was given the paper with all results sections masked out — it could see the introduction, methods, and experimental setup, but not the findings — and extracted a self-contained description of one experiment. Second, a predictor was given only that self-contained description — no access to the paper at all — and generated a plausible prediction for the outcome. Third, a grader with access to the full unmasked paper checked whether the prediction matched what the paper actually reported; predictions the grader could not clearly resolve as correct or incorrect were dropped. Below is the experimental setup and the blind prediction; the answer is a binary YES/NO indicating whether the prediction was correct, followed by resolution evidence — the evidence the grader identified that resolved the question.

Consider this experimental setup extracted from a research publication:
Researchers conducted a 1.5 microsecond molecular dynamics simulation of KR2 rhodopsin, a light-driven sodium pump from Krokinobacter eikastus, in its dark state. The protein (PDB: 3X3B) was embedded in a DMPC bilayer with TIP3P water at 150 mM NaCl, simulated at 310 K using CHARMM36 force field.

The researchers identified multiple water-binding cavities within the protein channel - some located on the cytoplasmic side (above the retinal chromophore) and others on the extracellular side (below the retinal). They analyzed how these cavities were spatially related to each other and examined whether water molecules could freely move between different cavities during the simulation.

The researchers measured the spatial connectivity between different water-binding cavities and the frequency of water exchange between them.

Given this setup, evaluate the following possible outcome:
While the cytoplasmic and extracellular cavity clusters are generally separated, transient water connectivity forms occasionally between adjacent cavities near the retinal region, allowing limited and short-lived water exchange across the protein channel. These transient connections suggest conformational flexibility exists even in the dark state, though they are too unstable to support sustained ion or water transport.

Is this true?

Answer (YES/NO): NO